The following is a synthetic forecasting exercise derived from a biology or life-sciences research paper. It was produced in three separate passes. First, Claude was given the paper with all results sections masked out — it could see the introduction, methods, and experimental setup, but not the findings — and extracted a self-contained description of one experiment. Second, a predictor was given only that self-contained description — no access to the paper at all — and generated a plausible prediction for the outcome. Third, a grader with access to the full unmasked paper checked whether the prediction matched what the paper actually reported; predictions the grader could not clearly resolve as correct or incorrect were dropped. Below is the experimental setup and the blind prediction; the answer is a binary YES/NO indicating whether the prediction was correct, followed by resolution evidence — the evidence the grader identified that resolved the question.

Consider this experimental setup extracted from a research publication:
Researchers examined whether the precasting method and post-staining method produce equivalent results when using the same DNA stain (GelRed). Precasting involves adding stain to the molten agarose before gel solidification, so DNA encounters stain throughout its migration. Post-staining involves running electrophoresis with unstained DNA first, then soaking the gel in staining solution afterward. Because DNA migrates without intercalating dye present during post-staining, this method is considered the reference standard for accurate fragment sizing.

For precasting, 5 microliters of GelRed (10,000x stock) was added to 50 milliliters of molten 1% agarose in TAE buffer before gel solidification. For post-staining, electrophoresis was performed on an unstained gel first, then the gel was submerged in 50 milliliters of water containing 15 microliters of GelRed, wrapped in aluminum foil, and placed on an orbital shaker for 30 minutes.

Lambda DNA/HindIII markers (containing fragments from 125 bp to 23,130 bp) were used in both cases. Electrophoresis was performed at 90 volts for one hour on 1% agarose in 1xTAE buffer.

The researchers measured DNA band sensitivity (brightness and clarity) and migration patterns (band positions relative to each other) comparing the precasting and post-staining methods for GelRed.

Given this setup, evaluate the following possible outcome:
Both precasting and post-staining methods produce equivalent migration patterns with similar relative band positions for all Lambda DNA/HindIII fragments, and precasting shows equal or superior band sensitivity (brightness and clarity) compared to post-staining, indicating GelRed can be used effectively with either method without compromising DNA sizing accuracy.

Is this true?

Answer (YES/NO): NO